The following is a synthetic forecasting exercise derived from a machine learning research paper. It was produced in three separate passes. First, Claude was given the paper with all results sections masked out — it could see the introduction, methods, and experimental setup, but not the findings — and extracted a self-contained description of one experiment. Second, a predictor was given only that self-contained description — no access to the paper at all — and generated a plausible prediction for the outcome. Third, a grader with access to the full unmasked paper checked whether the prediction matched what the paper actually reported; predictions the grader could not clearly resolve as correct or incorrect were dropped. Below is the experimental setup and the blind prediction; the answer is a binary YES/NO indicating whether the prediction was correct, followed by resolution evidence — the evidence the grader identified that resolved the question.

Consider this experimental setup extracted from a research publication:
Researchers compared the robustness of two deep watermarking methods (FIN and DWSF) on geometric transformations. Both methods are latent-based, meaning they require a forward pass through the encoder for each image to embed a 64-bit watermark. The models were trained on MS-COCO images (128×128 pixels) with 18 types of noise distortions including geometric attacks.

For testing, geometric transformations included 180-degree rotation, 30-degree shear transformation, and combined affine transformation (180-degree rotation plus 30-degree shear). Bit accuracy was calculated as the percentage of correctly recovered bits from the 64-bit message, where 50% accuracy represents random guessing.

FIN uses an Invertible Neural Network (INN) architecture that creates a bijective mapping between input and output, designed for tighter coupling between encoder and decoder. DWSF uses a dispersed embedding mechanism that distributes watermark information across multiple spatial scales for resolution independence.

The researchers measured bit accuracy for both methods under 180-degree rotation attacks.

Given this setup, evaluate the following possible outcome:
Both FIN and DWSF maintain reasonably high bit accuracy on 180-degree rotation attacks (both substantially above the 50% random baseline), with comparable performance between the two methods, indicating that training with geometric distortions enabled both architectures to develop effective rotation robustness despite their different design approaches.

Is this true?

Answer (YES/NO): NO